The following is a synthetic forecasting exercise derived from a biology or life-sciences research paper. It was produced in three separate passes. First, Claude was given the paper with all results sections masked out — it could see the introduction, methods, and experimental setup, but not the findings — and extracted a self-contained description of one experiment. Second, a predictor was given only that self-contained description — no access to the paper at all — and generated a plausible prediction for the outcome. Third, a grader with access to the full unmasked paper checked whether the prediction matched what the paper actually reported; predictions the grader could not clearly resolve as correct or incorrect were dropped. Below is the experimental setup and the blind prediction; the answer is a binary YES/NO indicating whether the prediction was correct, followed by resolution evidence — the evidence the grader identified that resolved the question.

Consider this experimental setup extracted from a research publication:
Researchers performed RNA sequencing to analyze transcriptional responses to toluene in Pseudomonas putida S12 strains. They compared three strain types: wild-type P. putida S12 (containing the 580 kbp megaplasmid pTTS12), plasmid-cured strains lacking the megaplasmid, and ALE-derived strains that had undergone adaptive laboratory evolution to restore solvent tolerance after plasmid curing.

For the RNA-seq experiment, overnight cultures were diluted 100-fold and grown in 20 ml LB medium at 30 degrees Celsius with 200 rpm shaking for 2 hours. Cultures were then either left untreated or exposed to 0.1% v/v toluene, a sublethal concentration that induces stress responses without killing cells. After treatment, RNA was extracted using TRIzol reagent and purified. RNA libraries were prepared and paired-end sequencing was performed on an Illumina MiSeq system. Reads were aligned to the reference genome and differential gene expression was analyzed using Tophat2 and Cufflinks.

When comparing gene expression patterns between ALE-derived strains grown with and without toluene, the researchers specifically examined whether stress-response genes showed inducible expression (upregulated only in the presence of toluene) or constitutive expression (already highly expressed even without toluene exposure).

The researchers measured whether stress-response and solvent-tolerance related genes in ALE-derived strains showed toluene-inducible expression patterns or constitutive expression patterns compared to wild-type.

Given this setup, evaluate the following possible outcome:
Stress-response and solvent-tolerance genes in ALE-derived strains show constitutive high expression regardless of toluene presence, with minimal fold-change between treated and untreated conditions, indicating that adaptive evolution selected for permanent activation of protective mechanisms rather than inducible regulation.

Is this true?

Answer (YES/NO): YES